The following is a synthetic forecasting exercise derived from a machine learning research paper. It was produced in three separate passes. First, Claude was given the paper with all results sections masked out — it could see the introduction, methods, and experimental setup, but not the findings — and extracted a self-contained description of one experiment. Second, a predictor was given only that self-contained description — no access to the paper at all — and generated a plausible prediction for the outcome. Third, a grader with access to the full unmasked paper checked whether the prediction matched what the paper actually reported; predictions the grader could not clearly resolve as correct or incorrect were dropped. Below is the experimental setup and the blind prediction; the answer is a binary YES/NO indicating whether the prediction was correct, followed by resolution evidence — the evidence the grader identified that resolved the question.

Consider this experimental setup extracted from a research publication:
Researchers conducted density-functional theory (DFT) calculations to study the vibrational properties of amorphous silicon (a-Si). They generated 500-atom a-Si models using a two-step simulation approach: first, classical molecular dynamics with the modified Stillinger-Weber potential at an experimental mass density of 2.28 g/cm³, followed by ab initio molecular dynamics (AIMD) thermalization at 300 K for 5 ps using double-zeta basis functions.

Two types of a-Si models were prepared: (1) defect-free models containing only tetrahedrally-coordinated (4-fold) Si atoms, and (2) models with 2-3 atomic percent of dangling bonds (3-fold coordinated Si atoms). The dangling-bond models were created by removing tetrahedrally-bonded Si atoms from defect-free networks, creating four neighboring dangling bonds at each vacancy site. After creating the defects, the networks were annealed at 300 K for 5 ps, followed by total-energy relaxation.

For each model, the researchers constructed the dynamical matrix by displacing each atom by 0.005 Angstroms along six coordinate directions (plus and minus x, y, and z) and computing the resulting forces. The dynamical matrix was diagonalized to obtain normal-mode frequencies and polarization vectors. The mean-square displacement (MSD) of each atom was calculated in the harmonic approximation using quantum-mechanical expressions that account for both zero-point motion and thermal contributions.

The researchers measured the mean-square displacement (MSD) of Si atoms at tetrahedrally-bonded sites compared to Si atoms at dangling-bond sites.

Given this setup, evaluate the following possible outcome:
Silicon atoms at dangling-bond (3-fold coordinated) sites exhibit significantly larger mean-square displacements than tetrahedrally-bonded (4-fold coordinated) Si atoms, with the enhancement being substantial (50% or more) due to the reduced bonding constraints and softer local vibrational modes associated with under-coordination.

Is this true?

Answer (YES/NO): YES